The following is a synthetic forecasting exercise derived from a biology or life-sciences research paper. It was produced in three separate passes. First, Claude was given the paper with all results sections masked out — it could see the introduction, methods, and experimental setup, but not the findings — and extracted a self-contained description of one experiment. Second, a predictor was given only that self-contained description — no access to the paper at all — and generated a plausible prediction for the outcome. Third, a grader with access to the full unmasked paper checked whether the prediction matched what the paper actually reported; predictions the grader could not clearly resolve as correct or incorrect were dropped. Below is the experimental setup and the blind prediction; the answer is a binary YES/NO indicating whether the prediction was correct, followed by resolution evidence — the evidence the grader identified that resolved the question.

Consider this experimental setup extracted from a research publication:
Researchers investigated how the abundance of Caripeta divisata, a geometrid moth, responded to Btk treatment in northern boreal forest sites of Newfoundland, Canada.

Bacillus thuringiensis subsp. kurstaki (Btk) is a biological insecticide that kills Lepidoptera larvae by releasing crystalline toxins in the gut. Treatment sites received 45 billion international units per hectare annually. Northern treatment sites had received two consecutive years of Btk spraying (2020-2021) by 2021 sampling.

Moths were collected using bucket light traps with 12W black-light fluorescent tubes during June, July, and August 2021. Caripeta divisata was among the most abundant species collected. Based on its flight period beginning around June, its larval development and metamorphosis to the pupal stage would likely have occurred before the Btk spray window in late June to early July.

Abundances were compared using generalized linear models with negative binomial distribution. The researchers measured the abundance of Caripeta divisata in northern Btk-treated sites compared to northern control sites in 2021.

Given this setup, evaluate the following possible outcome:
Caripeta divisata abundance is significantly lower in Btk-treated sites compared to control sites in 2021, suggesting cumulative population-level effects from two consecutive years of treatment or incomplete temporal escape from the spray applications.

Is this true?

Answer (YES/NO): NO